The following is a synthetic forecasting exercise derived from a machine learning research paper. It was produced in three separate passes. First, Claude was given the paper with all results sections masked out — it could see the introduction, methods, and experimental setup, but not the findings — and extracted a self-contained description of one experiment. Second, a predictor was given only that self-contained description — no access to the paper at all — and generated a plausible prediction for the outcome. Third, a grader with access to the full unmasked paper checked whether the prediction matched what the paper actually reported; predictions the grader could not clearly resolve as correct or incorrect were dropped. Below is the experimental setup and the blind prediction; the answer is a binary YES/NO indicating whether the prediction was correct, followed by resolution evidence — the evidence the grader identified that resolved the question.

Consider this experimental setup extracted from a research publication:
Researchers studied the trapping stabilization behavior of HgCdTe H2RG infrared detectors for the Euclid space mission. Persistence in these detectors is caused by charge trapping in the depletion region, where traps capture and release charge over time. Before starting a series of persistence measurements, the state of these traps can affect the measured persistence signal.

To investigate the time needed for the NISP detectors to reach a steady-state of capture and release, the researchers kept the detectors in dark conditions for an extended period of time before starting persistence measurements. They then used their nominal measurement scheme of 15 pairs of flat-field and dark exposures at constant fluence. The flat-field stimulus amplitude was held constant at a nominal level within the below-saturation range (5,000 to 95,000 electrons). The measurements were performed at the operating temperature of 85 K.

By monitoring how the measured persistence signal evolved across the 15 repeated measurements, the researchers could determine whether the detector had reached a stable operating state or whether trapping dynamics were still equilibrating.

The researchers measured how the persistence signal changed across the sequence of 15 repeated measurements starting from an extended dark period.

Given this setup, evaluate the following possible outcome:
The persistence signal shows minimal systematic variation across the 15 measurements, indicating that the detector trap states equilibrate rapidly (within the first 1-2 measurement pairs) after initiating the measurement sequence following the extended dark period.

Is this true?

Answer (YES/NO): NO